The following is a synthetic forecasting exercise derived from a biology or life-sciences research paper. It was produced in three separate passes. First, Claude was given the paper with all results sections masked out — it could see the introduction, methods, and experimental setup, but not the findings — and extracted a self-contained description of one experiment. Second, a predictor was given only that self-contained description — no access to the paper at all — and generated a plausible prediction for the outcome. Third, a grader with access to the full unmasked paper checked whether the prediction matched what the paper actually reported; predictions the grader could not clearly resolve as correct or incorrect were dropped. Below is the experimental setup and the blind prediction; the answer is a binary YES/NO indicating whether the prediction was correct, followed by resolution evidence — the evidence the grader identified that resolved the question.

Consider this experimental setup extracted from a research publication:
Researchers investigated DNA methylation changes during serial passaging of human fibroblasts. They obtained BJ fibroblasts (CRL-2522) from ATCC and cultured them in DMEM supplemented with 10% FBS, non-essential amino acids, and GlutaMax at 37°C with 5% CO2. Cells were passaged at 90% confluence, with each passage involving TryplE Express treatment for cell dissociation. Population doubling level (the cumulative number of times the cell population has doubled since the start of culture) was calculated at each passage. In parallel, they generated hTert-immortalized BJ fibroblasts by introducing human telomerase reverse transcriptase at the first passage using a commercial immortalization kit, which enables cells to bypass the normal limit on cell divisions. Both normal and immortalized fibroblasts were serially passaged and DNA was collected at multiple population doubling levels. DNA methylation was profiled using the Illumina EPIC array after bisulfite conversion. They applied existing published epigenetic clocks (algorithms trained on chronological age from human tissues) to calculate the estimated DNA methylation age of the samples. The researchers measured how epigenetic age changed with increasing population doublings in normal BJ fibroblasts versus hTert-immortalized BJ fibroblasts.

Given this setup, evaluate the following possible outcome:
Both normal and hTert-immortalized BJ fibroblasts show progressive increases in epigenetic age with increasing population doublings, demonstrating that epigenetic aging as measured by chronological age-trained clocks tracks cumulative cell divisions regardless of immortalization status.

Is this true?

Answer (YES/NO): YES